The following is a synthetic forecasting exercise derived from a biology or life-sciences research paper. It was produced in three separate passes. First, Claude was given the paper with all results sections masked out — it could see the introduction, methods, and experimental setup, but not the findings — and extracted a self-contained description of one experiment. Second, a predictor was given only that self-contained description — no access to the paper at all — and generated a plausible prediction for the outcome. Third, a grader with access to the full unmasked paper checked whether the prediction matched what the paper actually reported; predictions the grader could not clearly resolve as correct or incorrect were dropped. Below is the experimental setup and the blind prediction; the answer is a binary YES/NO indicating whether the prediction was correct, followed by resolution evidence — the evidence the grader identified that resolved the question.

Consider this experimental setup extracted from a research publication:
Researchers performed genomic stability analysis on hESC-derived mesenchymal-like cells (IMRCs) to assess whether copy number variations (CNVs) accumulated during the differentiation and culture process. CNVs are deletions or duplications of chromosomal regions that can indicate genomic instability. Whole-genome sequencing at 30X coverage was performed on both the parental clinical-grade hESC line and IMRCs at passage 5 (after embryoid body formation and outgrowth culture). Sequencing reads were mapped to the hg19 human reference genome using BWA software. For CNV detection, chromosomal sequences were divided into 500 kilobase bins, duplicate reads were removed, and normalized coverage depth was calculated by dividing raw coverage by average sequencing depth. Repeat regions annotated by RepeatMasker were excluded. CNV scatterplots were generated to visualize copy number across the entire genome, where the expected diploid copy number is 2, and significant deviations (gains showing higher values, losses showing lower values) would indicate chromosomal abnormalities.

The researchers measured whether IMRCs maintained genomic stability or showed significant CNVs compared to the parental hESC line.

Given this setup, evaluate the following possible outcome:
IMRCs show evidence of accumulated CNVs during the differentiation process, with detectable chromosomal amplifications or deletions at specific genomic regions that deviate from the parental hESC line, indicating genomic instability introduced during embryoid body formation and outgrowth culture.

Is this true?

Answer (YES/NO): NO